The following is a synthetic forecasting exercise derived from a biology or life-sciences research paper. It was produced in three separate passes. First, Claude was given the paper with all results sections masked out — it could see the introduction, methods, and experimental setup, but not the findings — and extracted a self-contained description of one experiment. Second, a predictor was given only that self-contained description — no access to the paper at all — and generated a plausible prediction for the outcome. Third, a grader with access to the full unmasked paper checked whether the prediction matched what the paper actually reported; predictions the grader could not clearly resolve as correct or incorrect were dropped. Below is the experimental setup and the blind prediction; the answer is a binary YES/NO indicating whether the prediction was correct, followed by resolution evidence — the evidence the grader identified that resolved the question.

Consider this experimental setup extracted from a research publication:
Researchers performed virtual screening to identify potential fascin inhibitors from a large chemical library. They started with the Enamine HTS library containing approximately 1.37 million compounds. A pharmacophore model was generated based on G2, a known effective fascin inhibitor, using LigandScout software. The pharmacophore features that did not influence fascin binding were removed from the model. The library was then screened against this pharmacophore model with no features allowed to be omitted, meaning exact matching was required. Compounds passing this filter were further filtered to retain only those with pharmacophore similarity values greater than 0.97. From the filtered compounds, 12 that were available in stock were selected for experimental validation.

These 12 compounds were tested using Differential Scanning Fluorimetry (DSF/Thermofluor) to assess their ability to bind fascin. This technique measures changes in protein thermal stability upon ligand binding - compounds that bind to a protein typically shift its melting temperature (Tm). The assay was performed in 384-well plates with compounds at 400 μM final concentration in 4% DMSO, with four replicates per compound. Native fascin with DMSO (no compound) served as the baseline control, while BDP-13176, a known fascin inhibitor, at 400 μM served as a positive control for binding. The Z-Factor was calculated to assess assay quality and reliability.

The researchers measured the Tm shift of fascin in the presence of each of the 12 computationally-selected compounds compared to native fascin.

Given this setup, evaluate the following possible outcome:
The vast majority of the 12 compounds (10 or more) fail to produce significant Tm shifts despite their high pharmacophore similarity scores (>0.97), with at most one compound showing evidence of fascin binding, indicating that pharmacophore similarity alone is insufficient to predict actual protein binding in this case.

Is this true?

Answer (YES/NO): YES